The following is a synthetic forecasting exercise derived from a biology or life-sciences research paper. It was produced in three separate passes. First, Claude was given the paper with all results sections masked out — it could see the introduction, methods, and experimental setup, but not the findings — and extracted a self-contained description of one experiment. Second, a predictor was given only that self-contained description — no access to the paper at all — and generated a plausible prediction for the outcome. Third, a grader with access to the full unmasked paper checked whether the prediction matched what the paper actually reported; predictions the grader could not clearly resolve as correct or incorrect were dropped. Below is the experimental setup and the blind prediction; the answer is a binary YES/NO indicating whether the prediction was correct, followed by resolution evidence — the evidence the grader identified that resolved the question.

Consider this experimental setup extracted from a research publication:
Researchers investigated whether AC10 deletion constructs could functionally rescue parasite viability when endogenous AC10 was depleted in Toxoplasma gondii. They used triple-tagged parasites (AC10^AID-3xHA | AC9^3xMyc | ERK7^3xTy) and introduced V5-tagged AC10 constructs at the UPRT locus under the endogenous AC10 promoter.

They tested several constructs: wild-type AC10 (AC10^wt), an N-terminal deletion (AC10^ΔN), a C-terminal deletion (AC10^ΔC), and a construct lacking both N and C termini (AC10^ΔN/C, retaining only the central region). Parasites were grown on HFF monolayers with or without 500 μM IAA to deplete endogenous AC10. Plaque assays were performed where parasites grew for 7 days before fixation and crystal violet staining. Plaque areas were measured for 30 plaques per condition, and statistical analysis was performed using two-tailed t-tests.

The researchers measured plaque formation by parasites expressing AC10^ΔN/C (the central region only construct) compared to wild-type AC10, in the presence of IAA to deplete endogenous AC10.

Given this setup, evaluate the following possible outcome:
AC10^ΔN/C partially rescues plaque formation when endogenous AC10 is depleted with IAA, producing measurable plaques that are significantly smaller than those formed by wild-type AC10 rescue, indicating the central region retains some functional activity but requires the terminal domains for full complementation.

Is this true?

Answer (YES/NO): NO